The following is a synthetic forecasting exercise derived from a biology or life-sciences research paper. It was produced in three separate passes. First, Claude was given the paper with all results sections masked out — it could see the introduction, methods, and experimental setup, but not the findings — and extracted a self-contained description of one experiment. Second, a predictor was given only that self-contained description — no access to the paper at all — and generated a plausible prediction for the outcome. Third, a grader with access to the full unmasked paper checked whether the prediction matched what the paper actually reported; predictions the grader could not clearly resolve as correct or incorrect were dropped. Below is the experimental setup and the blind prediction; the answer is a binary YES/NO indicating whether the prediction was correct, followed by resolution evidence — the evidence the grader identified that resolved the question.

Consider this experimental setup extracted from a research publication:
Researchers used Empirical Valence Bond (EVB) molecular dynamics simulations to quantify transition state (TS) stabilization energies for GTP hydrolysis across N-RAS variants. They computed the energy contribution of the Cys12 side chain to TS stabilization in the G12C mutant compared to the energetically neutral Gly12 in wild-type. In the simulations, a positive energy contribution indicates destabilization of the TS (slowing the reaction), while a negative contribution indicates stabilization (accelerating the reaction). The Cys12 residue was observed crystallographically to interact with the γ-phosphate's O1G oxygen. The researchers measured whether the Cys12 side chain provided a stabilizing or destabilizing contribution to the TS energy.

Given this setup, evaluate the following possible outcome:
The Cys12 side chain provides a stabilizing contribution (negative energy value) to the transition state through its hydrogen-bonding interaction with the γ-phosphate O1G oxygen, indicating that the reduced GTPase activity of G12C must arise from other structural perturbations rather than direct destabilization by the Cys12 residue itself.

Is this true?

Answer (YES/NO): NO